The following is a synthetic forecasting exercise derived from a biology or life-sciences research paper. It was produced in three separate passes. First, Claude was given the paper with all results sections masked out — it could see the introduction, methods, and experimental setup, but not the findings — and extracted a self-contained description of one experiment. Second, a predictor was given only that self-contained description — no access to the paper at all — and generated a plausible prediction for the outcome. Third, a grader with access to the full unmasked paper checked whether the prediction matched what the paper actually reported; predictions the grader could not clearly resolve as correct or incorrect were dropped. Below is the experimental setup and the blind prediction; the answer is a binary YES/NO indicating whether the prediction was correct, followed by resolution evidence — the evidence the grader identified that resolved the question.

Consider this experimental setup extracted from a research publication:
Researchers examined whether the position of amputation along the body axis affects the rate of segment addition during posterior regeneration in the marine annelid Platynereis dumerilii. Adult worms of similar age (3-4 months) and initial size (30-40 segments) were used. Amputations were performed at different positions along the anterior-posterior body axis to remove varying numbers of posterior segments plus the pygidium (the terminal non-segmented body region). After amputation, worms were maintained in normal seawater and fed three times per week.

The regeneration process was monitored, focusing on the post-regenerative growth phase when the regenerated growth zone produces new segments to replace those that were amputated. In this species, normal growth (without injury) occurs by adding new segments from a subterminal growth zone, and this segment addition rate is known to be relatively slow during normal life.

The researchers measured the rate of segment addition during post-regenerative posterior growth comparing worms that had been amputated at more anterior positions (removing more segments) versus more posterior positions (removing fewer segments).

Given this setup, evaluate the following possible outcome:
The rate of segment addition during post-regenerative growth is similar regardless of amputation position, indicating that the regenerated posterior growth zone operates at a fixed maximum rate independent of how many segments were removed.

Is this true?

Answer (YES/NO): NO